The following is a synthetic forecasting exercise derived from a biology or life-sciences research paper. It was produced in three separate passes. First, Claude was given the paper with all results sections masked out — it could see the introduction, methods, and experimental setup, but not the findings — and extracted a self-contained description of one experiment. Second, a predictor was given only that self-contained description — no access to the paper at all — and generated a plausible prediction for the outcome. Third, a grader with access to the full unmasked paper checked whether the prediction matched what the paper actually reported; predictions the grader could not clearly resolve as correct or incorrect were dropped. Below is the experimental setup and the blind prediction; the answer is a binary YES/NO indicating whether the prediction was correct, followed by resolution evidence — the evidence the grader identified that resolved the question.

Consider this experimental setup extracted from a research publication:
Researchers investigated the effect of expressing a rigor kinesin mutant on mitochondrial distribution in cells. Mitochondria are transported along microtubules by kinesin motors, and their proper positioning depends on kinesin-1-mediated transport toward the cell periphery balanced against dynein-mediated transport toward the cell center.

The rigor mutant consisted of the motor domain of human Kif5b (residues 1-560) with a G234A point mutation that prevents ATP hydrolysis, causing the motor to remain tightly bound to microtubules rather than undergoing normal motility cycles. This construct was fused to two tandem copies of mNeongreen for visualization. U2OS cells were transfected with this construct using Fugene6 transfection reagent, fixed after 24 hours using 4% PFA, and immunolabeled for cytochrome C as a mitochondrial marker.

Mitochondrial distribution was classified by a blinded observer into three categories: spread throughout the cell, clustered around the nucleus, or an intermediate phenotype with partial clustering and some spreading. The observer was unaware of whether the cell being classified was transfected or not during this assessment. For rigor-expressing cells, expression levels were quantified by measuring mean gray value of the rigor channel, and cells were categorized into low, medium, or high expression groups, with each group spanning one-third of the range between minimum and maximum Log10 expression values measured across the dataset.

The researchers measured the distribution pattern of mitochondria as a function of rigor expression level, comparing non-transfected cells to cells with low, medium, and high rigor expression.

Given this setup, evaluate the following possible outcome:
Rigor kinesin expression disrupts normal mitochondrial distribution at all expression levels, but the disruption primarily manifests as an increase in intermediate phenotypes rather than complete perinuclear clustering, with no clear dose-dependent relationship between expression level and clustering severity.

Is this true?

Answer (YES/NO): NO